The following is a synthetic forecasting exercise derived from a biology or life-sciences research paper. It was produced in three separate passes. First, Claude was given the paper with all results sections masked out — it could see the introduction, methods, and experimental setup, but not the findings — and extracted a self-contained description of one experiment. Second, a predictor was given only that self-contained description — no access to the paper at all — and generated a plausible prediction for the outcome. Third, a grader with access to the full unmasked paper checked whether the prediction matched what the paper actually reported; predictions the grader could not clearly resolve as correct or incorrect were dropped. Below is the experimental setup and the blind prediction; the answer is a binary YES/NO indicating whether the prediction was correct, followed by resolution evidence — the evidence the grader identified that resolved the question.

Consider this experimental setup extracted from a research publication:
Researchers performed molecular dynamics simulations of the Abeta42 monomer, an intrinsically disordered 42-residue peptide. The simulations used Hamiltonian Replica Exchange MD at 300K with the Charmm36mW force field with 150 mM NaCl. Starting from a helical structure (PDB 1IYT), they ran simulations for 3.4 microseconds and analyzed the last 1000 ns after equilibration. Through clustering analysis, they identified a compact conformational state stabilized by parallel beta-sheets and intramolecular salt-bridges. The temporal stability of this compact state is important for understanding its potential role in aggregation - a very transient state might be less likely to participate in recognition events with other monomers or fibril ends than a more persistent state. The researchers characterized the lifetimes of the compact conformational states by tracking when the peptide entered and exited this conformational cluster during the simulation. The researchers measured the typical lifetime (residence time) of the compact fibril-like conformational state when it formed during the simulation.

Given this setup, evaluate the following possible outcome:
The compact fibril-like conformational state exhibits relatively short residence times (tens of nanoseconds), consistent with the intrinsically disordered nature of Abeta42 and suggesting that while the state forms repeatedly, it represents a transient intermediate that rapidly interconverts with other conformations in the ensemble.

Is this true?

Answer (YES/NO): NO